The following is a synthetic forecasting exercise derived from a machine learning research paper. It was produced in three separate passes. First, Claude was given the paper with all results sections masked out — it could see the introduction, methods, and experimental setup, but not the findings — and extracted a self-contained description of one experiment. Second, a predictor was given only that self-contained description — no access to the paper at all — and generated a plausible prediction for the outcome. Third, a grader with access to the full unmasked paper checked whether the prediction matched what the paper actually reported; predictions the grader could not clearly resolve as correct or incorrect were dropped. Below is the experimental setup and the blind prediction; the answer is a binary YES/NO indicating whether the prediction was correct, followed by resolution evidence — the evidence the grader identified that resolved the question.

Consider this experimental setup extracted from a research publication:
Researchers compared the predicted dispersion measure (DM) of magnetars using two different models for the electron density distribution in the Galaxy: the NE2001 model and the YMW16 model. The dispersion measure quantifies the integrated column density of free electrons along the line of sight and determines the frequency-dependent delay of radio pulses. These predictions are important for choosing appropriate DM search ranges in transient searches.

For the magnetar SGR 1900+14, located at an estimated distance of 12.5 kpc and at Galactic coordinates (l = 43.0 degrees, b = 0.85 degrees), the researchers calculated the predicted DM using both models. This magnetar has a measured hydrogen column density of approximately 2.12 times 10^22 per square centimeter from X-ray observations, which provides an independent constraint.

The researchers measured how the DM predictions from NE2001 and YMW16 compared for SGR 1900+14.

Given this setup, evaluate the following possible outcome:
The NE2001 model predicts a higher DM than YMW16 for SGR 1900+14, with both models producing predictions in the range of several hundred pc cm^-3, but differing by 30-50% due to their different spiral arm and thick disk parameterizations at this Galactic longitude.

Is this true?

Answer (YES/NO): NO